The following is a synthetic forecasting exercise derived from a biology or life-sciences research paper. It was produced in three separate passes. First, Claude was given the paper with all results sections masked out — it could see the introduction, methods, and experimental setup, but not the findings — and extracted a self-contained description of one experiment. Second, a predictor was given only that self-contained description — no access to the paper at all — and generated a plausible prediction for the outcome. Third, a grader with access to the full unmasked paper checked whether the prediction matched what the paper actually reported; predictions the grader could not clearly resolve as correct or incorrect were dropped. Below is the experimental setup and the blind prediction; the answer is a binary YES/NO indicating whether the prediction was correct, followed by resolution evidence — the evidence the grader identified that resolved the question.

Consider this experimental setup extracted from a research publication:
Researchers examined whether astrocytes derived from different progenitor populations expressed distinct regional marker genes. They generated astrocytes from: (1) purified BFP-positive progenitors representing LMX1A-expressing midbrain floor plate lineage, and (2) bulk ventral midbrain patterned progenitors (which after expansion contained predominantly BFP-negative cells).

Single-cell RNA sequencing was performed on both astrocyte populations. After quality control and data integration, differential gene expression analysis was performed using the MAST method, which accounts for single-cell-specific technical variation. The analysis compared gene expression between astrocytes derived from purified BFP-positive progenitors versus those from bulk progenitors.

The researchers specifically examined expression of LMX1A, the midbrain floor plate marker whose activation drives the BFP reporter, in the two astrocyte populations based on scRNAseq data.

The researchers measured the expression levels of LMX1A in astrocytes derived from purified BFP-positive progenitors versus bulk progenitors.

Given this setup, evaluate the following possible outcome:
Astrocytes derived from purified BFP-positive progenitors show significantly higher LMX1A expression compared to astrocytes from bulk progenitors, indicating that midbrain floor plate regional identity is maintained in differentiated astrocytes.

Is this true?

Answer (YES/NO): NO